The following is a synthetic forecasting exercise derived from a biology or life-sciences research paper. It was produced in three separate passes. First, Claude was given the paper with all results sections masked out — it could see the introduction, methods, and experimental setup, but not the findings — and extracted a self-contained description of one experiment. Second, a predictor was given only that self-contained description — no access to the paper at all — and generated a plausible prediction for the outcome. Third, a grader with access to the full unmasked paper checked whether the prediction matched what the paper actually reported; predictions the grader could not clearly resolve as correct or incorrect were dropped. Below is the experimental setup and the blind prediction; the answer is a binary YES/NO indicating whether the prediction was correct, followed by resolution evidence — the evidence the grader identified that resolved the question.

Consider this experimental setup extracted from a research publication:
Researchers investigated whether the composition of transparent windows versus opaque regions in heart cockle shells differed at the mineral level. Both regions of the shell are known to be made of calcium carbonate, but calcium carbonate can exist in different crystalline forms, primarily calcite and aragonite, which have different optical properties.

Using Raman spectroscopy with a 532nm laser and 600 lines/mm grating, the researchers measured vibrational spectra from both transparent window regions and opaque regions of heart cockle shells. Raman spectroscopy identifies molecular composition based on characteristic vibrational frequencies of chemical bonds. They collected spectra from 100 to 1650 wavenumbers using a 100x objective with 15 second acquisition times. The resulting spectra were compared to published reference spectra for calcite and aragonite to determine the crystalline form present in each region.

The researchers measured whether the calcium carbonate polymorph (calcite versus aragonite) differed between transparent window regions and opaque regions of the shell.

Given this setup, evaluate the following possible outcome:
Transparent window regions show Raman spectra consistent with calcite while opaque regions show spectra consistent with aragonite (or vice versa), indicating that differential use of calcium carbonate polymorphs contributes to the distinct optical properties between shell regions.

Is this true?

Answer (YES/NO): NO